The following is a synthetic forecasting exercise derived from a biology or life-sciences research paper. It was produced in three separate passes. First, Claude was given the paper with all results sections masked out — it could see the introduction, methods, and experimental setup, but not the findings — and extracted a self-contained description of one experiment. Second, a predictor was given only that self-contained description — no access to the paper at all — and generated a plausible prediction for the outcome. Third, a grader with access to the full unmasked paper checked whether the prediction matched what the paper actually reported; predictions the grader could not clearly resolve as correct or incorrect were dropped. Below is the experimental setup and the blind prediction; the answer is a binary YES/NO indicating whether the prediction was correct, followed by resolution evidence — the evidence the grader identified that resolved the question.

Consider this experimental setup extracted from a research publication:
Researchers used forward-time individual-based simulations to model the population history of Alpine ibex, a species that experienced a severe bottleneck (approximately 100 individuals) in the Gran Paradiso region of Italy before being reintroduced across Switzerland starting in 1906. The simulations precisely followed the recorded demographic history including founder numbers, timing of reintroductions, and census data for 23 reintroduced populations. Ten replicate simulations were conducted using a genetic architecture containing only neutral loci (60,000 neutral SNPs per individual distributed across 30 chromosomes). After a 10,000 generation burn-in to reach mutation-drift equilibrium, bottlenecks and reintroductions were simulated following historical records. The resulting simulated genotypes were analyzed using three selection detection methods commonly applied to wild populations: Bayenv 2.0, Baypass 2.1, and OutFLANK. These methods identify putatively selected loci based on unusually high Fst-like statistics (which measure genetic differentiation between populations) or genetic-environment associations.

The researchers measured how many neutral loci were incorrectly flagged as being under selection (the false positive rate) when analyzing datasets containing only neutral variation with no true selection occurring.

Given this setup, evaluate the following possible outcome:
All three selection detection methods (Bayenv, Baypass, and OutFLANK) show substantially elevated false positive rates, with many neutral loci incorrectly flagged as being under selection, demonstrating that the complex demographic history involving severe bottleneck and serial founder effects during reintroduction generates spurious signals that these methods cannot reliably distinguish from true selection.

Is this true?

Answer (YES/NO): YES